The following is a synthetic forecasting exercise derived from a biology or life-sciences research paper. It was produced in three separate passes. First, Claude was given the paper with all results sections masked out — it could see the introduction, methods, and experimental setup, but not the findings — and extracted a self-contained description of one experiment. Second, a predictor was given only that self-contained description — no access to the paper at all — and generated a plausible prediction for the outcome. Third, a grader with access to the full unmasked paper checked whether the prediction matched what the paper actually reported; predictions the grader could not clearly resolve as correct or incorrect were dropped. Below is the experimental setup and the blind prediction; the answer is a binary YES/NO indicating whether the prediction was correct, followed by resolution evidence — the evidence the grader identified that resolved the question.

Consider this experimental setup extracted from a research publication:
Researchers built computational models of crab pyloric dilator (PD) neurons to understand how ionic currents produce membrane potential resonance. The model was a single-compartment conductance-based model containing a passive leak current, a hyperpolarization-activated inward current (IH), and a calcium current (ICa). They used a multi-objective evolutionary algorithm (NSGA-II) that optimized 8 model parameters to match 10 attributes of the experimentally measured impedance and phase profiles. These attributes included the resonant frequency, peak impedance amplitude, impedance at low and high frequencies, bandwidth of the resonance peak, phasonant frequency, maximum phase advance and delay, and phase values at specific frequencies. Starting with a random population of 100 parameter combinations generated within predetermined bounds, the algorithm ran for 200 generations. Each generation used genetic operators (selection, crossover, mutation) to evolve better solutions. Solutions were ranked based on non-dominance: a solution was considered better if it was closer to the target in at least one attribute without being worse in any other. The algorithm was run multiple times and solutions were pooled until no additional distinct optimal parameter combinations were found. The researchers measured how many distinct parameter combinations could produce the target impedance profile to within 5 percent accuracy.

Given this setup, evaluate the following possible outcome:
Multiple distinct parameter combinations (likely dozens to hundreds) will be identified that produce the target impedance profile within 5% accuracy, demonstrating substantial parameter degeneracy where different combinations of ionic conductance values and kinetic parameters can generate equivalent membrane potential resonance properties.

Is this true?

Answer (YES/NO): NO